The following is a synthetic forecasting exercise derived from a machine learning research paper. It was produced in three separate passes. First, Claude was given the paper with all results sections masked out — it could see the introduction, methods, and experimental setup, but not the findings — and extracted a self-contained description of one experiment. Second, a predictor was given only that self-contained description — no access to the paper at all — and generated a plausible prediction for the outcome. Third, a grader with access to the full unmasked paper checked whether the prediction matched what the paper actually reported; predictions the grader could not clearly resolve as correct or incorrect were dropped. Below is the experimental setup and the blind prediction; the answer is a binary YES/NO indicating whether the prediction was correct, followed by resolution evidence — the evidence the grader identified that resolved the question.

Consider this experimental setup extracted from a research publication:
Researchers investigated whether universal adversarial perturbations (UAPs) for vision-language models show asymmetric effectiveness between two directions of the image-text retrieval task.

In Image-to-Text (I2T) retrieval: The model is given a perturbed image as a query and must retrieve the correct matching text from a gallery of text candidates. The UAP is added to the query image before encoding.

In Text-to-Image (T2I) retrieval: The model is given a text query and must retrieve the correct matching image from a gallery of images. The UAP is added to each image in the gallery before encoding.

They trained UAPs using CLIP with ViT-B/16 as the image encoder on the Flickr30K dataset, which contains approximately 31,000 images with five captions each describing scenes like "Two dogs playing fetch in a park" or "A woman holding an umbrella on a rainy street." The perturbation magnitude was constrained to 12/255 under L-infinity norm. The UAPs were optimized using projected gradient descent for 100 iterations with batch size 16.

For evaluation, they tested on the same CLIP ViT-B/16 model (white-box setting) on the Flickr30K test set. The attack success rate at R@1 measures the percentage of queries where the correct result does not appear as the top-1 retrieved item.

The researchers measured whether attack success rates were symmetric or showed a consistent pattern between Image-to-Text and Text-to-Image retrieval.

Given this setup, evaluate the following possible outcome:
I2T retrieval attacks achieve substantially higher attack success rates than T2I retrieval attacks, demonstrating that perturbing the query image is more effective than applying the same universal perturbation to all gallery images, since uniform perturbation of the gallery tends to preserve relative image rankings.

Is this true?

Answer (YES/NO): NO